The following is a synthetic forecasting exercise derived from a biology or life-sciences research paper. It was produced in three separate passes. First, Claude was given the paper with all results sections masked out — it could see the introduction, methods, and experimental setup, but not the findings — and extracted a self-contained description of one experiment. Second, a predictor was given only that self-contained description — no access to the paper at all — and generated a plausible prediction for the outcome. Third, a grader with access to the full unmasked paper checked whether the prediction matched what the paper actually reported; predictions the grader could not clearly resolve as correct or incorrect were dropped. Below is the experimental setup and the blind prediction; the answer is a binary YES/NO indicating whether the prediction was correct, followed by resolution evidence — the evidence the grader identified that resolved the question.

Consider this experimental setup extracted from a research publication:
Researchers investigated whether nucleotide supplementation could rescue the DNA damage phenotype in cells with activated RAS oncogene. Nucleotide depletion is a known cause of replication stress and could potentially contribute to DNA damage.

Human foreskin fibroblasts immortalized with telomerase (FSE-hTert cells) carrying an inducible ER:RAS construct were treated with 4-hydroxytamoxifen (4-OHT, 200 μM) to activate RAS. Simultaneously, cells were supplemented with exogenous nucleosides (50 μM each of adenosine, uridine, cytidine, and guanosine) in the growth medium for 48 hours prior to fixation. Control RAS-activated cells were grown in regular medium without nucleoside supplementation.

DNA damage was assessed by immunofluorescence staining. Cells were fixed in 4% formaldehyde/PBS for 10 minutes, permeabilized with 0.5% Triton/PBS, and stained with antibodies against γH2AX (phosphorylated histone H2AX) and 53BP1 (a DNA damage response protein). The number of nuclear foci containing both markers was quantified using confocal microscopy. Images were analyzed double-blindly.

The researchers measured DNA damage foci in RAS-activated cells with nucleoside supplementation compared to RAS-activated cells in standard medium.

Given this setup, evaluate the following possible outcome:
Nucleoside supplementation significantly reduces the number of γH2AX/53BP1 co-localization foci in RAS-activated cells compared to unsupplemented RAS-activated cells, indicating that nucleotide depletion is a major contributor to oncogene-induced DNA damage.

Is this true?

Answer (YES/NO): NO